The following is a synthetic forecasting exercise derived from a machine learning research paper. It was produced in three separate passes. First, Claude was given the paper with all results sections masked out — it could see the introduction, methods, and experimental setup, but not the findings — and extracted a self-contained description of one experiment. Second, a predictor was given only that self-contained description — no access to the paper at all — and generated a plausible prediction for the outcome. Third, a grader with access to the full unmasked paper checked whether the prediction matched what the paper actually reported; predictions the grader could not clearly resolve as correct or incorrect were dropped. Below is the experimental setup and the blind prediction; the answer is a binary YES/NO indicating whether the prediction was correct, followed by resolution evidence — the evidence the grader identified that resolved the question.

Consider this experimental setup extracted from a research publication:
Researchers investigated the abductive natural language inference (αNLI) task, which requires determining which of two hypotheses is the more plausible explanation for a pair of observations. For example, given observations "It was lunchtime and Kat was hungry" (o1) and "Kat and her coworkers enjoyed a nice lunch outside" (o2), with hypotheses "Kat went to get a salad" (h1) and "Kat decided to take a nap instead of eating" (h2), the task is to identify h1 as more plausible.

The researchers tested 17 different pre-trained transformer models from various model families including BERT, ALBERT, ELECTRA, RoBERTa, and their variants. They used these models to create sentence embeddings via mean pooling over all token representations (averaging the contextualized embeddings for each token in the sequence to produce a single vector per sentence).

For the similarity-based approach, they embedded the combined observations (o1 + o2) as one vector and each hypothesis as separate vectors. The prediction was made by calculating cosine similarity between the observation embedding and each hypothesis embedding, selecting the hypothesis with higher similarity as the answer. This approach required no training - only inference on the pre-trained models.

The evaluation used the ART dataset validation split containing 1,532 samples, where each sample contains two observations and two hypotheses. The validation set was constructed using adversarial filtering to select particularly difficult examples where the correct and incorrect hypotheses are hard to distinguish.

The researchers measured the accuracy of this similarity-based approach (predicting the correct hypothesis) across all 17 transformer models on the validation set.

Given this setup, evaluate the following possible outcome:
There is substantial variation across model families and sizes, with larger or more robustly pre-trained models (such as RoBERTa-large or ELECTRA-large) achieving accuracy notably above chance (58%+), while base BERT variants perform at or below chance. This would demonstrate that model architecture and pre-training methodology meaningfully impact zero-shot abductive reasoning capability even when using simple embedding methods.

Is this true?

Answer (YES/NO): NO